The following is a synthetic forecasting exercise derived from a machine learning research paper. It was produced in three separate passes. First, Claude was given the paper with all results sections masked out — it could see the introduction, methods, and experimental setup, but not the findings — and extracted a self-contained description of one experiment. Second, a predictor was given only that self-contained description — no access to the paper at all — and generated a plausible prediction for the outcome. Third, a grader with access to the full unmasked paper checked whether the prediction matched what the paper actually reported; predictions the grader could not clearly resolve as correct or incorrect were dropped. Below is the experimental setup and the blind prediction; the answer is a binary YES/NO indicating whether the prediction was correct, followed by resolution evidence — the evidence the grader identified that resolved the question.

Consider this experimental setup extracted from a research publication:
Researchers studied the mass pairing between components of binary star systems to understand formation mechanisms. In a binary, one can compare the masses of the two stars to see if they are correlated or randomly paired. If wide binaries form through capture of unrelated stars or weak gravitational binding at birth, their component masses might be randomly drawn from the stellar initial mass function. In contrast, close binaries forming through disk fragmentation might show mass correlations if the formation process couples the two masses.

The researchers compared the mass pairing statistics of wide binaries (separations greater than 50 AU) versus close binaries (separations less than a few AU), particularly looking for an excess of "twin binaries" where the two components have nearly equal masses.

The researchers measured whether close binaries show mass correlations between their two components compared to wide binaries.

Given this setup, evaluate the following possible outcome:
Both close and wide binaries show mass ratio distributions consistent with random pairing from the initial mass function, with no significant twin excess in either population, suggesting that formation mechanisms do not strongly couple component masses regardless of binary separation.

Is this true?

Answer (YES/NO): NO